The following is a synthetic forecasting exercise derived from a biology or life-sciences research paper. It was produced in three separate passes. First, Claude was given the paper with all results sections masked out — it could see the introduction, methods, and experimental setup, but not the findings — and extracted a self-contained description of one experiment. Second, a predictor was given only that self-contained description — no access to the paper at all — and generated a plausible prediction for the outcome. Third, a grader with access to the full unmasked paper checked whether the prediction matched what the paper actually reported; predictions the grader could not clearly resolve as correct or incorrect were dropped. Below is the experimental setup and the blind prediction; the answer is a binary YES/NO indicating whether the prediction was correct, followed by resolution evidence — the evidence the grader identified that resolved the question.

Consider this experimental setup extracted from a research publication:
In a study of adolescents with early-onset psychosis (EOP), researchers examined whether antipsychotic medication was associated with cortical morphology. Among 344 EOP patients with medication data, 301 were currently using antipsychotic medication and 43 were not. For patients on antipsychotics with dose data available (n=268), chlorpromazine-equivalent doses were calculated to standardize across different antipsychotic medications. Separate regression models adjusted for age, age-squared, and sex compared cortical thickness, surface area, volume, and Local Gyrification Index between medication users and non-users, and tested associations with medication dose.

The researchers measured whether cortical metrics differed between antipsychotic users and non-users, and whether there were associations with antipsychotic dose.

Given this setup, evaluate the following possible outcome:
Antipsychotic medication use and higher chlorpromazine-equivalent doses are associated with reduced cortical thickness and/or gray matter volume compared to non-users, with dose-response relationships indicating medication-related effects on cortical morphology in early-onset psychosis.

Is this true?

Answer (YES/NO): NO